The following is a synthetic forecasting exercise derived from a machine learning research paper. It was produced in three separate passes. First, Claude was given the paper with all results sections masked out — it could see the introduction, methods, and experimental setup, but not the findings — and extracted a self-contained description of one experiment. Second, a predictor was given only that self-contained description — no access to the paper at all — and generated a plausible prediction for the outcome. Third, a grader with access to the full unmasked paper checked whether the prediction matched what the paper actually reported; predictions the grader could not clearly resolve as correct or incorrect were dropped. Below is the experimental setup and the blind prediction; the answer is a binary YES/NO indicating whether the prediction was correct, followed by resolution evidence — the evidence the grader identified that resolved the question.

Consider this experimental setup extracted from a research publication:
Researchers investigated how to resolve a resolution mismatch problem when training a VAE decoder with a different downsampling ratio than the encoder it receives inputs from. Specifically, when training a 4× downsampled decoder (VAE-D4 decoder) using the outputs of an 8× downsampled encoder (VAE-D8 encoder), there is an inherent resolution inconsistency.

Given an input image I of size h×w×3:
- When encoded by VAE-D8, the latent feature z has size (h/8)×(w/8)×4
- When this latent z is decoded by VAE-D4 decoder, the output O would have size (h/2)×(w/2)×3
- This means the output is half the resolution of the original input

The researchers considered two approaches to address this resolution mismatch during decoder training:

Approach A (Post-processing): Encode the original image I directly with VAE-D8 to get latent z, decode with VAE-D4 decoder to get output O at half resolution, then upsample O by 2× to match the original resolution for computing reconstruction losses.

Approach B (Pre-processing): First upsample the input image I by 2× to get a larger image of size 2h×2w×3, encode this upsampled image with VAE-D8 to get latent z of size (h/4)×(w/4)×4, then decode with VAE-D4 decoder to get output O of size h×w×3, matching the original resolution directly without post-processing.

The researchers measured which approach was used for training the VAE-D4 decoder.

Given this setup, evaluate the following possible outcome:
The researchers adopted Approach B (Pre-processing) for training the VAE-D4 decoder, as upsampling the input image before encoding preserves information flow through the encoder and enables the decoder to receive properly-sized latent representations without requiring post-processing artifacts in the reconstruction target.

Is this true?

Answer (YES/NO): YES